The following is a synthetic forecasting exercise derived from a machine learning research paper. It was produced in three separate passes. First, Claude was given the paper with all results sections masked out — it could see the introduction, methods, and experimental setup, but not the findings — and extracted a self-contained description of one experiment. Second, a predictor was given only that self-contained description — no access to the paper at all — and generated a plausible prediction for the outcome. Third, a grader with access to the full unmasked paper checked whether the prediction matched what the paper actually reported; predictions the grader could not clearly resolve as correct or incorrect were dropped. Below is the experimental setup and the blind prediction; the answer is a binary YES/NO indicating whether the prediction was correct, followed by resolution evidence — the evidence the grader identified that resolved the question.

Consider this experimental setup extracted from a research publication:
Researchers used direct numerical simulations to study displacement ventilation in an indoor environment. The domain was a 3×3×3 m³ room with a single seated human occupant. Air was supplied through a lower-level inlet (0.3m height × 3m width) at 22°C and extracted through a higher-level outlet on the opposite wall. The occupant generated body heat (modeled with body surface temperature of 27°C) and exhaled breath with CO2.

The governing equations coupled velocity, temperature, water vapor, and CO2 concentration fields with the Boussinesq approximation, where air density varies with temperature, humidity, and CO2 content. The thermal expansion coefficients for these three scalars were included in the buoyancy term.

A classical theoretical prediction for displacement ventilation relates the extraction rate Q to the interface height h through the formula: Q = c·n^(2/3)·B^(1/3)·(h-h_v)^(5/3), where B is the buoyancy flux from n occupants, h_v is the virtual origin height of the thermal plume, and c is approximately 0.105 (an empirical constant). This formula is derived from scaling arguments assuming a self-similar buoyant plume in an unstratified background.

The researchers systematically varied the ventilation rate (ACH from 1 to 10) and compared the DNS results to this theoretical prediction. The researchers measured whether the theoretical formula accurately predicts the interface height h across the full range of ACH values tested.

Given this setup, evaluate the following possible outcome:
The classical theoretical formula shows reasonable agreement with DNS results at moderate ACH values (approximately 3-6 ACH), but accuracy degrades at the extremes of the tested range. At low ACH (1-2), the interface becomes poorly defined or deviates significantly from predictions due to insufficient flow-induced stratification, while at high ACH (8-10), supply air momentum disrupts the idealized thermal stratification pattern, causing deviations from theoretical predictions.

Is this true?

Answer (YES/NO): NO